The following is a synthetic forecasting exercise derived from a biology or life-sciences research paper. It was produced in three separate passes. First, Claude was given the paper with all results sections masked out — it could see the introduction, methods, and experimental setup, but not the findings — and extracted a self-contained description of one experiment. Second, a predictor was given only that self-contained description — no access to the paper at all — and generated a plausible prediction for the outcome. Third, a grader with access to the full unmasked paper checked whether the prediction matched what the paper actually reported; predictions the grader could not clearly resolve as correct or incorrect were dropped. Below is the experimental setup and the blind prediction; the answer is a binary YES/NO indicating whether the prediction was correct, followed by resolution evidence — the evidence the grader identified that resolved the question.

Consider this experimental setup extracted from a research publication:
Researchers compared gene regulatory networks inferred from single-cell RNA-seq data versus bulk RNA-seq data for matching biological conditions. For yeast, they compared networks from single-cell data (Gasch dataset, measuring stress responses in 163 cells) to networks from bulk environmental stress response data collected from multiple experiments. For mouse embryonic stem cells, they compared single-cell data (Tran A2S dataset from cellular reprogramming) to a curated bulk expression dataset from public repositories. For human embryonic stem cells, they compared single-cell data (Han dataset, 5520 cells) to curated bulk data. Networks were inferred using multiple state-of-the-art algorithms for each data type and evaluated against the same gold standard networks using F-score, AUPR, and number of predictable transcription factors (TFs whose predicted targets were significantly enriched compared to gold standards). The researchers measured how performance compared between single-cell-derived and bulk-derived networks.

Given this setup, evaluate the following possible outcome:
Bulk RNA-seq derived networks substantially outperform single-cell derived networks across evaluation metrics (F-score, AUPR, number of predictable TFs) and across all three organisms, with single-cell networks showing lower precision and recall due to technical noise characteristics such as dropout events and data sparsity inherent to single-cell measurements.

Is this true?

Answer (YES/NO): NO